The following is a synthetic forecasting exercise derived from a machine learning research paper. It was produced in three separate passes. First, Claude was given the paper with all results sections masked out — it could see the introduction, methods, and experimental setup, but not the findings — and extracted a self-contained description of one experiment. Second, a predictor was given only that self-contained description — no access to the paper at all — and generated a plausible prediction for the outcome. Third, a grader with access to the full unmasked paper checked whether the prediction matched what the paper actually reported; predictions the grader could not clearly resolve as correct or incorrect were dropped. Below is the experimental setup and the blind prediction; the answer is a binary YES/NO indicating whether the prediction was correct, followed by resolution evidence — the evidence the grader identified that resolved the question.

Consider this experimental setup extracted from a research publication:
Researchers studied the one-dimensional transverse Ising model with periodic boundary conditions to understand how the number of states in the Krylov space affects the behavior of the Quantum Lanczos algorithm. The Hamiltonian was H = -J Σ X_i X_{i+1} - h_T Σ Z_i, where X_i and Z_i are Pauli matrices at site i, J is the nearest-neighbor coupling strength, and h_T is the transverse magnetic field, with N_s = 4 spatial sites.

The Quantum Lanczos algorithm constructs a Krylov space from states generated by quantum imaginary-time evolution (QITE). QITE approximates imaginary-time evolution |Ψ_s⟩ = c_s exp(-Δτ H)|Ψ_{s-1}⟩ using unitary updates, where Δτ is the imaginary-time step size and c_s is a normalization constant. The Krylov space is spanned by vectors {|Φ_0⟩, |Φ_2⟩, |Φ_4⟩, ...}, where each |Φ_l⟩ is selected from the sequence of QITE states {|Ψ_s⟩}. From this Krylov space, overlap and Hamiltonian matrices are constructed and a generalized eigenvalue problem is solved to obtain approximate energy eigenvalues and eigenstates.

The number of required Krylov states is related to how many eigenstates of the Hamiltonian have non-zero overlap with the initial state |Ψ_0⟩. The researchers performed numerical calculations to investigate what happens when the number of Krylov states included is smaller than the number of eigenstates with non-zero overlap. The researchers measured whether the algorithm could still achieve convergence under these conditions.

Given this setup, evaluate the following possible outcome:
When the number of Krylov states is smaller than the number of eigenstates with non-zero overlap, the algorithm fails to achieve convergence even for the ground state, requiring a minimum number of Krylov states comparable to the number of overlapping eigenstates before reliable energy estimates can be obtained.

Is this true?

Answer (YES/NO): NO